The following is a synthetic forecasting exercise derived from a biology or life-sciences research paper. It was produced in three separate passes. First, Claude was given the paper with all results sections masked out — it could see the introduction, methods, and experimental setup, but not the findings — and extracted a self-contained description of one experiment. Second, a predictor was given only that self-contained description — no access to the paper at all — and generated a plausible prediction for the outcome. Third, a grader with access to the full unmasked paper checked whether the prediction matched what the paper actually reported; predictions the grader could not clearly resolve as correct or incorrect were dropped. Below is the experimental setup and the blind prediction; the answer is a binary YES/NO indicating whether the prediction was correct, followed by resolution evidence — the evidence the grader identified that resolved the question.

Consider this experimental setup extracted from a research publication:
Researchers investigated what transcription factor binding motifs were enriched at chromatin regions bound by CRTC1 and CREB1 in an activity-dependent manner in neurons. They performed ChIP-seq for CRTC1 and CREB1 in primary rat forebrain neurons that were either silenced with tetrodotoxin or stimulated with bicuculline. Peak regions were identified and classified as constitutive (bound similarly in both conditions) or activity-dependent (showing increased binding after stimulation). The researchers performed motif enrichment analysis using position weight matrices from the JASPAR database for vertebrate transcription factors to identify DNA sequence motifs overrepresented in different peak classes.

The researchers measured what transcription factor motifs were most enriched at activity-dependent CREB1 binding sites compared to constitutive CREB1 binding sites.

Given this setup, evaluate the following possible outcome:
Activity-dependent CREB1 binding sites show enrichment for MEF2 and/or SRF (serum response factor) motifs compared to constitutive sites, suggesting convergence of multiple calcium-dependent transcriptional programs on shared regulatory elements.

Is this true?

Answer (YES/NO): YES